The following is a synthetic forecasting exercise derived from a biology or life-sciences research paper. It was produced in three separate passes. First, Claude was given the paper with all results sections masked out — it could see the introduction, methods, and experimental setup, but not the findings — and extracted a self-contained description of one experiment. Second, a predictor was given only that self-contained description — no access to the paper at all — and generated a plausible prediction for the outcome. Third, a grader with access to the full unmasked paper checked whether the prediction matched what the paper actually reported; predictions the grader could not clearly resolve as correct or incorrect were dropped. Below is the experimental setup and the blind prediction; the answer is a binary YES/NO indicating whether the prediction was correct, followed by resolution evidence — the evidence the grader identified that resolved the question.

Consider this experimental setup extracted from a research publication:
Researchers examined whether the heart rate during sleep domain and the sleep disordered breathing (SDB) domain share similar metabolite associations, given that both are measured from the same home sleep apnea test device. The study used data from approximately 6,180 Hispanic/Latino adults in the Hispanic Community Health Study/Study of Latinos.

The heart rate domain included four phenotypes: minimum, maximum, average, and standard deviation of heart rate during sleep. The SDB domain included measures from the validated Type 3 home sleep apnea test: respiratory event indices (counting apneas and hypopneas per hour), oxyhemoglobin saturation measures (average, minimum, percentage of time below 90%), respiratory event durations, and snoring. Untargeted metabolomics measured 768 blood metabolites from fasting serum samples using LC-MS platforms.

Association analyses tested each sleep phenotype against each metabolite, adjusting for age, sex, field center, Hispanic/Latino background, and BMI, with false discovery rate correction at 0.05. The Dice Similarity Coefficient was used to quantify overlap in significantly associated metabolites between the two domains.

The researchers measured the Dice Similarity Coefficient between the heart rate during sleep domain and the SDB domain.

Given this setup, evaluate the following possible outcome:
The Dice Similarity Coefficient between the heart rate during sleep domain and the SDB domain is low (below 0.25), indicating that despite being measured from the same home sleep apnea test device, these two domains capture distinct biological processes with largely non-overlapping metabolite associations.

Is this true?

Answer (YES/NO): NO